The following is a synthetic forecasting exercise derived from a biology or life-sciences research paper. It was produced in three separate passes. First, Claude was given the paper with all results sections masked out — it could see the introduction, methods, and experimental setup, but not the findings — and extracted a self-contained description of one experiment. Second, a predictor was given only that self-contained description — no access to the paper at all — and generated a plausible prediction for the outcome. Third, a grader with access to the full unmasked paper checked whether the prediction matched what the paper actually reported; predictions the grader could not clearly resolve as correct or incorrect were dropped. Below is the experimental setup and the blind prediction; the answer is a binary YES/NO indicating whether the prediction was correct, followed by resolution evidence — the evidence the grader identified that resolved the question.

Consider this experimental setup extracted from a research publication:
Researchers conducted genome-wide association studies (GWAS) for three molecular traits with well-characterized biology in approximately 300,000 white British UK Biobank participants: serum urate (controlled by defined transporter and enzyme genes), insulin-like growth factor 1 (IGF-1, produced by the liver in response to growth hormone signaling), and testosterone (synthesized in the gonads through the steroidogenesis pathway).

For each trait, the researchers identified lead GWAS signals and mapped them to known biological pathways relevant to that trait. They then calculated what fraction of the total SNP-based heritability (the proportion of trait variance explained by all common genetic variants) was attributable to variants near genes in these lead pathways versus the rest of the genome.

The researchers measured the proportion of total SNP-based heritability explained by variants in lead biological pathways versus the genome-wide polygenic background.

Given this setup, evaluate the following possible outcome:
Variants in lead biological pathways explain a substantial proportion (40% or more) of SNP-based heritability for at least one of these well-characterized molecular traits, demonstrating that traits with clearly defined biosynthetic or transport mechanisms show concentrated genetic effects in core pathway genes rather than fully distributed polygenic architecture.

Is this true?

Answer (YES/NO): NO